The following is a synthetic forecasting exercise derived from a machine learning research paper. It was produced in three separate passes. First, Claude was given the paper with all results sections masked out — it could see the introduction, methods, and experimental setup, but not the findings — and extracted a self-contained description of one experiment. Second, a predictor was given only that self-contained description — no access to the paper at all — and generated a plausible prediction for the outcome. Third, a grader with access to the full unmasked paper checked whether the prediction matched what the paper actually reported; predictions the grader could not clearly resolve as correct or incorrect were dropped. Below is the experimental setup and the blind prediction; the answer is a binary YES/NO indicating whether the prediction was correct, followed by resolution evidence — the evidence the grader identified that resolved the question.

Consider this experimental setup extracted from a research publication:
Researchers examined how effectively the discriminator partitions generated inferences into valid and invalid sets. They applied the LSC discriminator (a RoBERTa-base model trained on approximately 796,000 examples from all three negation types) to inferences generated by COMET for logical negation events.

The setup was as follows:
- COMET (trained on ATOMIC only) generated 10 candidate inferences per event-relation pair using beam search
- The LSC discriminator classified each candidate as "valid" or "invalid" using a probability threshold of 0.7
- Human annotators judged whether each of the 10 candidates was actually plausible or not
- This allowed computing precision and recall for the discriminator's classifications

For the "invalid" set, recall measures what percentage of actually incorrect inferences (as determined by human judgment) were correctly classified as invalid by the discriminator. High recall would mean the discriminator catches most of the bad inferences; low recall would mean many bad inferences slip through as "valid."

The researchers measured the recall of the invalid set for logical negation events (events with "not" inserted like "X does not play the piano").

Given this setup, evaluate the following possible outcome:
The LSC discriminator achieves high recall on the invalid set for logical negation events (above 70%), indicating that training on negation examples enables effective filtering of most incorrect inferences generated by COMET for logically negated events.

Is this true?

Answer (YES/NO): NO